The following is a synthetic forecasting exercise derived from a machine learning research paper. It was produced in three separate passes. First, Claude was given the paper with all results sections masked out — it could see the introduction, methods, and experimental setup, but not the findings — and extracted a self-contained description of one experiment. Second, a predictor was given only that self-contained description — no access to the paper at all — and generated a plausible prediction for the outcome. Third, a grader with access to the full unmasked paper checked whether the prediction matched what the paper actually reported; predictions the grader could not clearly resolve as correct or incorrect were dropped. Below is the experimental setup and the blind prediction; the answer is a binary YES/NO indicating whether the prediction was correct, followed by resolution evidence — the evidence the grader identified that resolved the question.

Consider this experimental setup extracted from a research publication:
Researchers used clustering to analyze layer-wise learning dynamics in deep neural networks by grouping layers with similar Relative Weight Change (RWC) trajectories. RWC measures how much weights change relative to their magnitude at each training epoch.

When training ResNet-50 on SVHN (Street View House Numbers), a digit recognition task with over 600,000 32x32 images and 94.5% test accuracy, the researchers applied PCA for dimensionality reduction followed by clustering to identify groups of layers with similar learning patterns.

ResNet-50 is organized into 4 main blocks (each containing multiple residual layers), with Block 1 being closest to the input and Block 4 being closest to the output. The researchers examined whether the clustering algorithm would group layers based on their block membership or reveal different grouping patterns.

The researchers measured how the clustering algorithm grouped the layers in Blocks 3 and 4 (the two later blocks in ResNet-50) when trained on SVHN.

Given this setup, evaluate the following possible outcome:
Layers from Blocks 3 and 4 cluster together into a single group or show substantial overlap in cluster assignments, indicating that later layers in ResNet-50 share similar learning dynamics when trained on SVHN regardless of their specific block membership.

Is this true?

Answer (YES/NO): YES